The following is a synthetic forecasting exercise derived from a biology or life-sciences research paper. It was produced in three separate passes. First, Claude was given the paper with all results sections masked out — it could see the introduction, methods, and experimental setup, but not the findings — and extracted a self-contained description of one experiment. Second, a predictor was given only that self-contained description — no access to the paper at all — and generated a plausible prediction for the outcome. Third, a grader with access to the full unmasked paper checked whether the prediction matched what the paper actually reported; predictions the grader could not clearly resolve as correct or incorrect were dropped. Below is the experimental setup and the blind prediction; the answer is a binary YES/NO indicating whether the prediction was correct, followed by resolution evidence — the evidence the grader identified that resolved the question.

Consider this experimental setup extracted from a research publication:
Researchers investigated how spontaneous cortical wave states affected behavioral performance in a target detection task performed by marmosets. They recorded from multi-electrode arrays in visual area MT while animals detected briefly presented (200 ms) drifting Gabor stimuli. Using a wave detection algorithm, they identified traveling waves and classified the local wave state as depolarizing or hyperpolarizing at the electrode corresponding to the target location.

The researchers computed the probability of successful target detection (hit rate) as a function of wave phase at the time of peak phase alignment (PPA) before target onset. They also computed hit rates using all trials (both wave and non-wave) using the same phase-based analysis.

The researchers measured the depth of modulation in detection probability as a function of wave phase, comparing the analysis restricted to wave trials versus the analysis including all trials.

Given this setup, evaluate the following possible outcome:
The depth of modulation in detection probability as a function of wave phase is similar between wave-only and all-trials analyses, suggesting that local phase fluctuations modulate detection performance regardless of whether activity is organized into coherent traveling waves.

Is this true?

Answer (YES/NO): NO